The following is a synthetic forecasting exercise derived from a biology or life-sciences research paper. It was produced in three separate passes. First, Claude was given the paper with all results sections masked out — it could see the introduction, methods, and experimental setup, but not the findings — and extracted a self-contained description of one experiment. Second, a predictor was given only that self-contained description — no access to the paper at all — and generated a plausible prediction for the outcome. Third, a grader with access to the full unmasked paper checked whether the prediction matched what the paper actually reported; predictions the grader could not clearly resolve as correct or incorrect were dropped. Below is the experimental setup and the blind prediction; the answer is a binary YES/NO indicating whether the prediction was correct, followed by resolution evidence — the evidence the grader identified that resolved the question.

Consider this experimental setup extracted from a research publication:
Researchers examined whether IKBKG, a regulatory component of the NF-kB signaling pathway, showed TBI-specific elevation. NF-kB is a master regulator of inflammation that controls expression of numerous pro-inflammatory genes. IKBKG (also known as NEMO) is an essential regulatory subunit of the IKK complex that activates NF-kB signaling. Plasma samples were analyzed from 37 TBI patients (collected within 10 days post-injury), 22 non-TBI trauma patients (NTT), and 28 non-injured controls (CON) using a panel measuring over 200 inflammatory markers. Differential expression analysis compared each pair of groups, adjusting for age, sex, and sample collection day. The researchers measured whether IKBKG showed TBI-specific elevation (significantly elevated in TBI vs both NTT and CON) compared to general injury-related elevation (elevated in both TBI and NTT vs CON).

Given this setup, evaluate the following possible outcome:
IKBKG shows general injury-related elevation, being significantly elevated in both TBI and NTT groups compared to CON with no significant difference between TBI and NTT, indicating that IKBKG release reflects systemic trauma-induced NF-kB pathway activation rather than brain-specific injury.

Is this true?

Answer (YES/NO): NO